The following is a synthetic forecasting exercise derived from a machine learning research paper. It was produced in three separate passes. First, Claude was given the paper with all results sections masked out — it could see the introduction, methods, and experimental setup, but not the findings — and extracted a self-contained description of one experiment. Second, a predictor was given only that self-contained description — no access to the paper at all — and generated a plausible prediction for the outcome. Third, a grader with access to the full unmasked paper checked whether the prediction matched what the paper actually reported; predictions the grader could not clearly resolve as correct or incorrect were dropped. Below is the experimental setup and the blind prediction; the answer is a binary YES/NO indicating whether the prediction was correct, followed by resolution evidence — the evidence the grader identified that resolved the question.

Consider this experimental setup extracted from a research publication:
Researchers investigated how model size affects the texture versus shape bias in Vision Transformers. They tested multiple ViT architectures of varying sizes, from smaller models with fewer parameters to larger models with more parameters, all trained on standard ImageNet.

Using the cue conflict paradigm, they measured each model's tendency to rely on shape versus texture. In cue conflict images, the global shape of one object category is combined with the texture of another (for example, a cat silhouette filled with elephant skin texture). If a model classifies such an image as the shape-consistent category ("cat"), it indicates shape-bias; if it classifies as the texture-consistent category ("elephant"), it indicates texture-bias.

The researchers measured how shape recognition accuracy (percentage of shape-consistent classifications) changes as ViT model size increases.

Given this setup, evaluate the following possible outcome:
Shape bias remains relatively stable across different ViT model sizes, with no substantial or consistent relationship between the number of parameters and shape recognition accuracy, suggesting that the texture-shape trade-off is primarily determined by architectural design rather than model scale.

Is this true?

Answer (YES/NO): NO